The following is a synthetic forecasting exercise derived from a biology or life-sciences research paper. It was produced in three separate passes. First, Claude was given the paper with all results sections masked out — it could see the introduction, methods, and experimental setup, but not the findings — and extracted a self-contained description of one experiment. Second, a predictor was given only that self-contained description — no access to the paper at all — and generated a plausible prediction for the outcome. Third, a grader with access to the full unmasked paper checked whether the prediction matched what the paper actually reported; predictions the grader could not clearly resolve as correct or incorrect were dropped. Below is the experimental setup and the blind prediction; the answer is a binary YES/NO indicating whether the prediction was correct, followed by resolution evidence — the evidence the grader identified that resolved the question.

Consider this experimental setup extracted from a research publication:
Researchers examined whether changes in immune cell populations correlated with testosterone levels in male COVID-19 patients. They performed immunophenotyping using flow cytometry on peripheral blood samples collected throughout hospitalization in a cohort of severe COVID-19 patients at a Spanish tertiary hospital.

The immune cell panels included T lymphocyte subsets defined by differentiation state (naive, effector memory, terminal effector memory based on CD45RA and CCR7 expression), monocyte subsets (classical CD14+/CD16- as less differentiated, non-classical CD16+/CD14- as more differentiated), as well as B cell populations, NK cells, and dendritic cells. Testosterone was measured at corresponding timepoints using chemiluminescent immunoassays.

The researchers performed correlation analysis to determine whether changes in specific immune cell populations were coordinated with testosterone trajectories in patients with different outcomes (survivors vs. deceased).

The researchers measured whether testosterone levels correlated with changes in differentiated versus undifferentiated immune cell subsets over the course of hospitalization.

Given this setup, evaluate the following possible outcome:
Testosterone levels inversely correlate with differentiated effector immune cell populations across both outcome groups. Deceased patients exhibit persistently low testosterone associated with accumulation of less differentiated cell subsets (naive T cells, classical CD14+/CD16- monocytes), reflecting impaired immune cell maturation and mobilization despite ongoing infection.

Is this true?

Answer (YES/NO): NO